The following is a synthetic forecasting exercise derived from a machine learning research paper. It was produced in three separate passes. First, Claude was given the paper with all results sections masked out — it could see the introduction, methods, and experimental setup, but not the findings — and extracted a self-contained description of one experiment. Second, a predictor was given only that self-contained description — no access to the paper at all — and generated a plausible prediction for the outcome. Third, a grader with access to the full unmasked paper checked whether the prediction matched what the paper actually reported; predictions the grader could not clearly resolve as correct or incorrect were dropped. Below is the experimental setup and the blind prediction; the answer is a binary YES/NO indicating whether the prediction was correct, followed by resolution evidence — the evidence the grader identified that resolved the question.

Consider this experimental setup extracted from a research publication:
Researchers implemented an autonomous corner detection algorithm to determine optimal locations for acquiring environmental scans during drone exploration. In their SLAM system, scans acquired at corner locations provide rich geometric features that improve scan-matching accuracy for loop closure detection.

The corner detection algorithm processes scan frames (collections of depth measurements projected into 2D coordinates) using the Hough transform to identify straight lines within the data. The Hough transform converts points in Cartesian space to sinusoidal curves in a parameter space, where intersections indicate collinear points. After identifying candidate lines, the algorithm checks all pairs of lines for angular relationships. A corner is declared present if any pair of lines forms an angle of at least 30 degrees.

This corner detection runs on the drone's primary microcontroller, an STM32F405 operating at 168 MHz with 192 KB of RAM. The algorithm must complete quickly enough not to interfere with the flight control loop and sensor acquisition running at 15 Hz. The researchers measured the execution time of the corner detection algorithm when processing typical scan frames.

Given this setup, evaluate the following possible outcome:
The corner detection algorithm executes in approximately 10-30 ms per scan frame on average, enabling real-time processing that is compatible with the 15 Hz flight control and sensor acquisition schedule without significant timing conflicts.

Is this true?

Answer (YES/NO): NO